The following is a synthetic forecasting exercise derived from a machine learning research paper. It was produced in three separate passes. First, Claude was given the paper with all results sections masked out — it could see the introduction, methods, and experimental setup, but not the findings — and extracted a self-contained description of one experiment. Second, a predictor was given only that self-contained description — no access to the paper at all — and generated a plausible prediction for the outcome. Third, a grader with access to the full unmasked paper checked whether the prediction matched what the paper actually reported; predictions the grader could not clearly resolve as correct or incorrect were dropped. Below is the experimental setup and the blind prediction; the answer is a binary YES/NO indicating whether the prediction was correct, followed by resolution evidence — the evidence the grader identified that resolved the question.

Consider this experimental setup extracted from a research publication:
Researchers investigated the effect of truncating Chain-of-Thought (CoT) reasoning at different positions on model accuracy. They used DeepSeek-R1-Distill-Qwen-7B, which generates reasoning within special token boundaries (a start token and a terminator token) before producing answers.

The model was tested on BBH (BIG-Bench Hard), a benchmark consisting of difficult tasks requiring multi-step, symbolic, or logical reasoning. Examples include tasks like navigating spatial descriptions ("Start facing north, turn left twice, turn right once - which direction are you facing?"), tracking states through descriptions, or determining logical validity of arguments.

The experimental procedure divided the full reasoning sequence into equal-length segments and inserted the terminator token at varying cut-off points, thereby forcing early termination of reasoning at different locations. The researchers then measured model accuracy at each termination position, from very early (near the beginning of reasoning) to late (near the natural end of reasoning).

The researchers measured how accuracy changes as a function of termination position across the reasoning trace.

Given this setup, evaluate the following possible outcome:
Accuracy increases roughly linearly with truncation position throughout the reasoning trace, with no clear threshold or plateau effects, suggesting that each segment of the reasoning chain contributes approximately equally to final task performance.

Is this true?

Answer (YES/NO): NO